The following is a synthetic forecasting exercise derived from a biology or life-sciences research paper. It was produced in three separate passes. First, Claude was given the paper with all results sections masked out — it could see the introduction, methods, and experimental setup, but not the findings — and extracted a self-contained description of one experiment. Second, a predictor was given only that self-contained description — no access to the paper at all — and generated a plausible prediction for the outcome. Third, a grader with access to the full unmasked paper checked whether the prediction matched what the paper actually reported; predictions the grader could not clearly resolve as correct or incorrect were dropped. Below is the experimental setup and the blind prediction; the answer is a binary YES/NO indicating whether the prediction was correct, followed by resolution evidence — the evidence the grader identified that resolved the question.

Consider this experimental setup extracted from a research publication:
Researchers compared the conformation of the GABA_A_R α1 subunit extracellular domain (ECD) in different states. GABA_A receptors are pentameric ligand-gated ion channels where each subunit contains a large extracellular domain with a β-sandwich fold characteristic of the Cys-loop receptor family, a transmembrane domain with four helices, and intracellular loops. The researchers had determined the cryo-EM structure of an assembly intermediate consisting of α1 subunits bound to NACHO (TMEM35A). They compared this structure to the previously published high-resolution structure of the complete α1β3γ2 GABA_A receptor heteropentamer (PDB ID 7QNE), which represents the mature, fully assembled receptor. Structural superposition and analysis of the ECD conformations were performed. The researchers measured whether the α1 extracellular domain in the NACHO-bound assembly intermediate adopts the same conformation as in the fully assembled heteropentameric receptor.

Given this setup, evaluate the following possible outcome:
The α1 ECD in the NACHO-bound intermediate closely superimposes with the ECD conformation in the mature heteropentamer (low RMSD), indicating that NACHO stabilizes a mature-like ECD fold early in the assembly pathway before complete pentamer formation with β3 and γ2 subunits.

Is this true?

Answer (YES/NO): NO